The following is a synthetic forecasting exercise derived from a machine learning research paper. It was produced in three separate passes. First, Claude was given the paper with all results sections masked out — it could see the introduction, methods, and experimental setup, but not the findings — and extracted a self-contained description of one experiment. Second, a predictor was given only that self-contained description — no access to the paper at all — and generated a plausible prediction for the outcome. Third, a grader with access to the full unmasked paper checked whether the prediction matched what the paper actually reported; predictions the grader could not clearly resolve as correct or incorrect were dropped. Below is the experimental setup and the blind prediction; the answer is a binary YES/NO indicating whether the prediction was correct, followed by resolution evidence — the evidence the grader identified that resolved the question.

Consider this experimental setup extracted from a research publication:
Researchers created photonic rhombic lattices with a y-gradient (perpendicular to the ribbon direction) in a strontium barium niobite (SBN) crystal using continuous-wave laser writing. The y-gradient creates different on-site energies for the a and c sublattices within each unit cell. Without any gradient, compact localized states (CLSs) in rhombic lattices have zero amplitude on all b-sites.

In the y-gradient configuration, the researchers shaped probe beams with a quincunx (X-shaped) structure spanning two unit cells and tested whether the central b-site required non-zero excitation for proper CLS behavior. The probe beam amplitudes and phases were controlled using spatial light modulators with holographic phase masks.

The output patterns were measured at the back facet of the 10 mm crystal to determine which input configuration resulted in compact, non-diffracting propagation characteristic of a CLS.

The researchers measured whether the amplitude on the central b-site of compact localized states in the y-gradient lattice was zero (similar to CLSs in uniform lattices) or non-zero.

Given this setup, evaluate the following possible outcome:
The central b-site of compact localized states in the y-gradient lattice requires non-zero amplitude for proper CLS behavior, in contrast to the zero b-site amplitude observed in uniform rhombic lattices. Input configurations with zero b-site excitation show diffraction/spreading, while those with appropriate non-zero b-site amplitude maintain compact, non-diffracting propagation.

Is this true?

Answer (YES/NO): YES